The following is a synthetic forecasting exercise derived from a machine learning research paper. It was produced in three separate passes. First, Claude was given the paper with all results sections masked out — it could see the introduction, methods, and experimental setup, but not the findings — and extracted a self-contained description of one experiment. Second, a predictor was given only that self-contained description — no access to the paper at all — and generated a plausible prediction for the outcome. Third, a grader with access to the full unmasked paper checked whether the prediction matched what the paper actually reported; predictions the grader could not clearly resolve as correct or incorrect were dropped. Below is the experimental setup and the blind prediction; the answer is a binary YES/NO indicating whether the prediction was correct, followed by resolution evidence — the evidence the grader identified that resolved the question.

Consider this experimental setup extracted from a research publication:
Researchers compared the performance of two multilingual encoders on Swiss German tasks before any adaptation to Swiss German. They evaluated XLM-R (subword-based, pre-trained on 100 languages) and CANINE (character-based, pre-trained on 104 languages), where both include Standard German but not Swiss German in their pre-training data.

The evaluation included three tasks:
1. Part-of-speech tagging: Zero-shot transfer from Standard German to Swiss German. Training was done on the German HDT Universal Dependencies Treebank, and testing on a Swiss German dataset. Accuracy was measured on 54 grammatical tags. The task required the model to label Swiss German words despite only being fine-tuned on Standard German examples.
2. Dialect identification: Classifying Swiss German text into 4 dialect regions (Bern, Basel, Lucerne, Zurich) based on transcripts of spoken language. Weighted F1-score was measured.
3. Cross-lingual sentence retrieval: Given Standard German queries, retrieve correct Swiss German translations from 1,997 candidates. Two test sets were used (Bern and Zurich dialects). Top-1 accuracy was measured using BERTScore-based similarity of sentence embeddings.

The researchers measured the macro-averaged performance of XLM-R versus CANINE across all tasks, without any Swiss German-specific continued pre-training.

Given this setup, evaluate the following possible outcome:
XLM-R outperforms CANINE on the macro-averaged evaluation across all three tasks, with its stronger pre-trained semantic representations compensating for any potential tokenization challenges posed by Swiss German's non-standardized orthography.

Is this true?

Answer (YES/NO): NO